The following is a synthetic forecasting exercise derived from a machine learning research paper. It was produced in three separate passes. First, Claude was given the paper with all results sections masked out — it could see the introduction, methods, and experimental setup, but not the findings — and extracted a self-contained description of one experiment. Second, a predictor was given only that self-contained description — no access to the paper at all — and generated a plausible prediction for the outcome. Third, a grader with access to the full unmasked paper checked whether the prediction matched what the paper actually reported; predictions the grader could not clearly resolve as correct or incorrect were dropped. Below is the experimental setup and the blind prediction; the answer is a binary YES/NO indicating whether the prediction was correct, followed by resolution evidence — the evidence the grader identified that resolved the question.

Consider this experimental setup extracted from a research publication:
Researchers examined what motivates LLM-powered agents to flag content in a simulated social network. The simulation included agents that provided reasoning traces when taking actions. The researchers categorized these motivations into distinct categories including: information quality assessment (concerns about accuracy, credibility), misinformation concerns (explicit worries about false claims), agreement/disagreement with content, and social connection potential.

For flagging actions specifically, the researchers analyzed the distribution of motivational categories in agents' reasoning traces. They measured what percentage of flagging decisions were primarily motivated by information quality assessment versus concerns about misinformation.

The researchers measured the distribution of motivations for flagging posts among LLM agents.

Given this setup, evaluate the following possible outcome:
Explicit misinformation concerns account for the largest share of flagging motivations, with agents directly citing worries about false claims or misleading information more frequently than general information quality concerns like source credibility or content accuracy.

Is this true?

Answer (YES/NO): NO